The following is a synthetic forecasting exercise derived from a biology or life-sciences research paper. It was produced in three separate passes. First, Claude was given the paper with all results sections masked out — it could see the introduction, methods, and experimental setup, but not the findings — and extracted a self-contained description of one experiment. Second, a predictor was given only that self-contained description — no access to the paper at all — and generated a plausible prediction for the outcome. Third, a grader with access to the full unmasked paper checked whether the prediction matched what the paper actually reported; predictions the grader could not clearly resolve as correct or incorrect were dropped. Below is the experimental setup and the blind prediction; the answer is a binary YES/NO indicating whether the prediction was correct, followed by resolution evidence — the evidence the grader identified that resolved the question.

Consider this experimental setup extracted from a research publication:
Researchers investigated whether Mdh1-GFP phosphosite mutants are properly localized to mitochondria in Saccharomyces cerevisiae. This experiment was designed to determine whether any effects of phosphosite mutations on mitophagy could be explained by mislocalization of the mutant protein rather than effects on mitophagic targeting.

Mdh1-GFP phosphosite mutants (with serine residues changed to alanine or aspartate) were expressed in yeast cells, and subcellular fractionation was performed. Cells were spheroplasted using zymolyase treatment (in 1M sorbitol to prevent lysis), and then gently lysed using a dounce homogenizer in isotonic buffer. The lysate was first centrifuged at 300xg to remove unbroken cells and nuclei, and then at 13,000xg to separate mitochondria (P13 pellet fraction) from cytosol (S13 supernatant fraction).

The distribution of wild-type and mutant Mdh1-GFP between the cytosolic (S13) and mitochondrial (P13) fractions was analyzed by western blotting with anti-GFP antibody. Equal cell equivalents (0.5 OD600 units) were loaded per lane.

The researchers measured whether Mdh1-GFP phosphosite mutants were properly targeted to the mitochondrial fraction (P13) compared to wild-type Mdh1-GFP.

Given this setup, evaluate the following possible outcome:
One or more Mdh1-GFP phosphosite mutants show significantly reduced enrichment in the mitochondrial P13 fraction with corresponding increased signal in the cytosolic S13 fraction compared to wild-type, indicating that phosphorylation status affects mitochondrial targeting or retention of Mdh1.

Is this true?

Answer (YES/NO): NO